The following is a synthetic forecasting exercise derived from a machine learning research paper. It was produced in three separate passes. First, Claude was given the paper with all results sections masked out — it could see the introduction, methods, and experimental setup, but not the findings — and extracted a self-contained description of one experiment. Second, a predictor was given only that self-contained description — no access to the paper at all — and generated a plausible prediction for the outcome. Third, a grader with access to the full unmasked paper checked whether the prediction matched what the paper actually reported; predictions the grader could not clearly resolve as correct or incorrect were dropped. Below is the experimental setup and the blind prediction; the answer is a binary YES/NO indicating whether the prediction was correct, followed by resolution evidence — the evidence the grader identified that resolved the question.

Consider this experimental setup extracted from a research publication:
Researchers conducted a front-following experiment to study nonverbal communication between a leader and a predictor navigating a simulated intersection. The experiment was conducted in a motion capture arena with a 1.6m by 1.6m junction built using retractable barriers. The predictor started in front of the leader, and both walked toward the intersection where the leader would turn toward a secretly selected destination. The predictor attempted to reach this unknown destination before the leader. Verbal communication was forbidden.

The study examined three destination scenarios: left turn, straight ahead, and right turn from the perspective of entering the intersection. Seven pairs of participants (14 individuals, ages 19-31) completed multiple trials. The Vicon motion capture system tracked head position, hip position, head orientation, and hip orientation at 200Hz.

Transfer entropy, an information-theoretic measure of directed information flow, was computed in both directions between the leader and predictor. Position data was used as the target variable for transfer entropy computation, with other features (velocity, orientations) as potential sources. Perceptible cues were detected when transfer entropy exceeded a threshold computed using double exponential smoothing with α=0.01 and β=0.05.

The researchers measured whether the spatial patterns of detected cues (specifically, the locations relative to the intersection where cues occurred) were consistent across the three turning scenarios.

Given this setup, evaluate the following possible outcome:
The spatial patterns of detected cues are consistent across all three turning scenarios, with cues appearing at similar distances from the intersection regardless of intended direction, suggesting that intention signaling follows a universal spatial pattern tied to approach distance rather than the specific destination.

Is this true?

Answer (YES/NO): NO